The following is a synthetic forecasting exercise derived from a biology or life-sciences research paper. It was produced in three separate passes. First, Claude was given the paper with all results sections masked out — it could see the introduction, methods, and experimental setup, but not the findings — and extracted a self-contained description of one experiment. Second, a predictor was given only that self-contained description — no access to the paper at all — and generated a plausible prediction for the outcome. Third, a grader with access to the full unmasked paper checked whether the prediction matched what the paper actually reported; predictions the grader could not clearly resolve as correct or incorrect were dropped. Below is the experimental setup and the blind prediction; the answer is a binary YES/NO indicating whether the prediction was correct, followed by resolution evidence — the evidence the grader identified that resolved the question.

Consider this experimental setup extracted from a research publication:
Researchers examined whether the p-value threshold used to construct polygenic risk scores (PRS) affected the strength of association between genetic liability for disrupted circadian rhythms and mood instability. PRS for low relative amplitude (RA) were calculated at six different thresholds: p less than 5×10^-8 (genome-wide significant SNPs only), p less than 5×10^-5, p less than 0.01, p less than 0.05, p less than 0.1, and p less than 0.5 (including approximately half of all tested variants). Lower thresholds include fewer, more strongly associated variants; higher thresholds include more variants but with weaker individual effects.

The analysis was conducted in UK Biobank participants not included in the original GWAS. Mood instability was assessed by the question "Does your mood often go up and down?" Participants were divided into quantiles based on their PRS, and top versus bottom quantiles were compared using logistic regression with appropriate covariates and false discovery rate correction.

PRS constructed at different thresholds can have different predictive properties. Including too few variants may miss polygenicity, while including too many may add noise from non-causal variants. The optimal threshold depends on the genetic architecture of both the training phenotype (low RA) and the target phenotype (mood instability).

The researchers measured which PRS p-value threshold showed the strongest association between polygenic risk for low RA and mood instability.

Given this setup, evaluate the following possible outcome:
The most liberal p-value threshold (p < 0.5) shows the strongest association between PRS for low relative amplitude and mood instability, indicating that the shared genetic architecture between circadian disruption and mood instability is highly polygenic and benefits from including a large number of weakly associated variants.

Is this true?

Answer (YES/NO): NO